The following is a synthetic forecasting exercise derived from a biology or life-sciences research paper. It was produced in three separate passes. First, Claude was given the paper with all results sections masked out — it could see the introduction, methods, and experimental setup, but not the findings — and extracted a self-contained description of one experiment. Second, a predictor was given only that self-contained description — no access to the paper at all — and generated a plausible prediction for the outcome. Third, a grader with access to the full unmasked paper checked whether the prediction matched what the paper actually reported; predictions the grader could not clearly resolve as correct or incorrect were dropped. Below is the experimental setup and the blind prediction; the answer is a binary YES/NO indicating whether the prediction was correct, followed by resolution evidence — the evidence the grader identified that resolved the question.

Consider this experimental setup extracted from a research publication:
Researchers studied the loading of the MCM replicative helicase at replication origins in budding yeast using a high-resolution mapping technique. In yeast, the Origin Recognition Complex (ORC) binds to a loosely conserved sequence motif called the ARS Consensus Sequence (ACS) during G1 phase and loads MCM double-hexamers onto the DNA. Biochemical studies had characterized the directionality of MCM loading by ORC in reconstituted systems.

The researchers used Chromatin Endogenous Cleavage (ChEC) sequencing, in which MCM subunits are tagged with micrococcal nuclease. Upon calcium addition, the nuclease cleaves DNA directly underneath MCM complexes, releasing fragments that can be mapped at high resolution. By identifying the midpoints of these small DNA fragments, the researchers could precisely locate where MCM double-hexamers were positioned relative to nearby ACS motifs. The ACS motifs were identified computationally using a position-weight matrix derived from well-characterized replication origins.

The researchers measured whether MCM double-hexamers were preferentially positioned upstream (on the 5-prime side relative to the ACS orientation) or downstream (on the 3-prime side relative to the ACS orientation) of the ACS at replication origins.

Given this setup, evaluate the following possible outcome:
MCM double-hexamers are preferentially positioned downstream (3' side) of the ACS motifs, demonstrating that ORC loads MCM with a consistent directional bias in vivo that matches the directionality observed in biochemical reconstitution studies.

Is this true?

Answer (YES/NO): YES